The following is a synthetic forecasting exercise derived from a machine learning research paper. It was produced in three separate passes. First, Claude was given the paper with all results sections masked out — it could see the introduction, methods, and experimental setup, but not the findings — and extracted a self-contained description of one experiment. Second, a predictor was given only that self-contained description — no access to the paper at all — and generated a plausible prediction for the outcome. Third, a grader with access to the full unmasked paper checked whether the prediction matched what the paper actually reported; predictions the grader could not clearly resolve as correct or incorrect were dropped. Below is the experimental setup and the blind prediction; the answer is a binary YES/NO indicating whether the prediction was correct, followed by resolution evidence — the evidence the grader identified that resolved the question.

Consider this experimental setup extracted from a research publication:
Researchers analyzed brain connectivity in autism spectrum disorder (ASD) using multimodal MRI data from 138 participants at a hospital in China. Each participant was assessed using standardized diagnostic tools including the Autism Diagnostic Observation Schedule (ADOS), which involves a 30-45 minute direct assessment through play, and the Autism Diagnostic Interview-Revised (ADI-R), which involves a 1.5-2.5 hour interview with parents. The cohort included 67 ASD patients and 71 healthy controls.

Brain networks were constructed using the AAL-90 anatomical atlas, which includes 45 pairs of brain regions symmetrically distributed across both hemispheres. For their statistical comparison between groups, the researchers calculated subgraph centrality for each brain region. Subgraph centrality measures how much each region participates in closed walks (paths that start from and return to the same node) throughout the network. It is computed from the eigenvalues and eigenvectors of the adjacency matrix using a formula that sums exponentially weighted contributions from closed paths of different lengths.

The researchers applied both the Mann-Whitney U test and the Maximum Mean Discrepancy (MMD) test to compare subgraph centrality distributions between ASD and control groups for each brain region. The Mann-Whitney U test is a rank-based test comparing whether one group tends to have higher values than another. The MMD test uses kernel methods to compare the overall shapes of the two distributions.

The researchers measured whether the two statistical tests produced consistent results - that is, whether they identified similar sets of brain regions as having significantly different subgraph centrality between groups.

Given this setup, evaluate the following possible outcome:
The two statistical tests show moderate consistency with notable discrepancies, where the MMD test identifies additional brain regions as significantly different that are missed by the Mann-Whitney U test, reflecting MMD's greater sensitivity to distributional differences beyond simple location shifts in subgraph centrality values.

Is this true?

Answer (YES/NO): NO